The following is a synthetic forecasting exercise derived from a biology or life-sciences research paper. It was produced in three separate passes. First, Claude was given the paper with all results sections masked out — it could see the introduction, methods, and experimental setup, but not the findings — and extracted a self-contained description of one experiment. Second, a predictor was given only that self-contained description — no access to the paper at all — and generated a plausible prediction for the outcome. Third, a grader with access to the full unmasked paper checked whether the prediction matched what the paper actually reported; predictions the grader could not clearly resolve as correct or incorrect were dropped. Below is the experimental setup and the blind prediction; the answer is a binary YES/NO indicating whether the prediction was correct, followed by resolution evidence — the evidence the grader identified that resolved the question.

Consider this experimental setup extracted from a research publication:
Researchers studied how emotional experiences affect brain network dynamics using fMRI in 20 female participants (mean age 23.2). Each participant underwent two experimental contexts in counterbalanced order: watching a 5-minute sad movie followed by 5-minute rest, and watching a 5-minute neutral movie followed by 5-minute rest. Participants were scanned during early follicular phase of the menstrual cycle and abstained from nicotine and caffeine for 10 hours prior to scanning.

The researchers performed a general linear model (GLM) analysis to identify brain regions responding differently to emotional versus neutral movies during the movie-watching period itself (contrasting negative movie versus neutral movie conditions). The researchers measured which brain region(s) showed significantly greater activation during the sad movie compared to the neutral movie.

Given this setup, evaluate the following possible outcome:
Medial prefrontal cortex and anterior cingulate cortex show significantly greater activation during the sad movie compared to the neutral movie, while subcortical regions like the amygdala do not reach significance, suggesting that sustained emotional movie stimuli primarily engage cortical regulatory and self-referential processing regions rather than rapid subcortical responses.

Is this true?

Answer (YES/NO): NO